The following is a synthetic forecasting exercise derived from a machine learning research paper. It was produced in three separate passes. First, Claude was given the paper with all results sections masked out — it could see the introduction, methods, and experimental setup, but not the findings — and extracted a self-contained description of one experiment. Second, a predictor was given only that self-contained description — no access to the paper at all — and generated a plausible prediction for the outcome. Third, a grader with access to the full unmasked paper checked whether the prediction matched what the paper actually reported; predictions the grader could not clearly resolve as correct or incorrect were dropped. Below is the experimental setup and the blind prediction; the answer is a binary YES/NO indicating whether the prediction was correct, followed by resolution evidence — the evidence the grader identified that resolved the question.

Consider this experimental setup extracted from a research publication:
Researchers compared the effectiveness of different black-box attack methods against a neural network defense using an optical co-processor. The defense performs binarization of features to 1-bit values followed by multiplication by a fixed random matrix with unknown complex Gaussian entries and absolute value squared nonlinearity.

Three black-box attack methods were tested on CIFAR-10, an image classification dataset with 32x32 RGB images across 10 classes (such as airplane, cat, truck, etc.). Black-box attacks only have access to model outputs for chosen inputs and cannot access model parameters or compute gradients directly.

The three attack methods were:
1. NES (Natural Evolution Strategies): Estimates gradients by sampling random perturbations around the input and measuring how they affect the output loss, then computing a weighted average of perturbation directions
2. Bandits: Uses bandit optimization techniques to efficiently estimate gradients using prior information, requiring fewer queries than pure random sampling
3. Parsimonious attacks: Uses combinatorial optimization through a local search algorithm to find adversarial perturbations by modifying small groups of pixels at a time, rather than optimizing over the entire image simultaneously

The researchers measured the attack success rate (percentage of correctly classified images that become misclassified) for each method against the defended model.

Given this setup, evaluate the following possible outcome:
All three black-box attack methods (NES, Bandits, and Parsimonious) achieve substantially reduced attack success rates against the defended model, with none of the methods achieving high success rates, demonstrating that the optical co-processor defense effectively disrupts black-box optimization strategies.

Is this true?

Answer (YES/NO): NO